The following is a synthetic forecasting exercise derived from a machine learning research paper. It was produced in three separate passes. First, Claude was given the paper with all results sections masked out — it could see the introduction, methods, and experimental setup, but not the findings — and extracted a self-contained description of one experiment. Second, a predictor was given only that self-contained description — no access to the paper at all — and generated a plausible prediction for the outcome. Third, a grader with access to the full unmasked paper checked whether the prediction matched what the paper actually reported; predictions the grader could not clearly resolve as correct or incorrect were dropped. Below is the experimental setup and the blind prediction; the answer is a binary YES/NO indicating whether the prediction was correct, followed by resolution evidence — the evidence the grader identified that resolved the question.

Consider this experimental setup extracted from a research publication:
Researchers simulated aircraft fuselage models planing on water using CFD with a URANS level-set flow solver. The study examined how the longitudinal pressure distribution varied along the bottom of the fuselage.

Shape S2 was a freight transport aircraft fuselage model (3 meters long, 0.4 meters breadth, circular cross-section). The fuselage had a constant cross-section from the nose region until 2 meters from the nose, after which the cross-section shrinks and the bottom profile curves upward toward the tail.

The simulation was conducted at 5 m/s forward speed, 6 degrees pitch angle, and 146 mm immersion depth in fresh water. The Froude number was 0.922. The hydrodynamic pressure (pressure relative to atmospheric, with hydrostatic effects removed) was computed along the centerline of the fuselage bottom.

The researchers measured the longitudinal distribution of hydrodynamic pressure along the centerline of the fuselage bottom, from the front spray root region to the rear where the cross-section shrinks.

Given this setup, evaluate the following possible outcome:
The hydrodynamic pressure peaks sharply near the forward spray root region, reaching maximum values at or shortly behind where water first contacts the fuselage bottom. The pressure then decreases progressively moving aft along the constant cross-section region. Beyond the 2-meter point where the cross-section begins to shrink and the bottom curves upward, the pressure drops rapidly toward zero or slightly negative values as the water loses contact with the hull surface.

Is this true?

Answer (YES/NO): NO